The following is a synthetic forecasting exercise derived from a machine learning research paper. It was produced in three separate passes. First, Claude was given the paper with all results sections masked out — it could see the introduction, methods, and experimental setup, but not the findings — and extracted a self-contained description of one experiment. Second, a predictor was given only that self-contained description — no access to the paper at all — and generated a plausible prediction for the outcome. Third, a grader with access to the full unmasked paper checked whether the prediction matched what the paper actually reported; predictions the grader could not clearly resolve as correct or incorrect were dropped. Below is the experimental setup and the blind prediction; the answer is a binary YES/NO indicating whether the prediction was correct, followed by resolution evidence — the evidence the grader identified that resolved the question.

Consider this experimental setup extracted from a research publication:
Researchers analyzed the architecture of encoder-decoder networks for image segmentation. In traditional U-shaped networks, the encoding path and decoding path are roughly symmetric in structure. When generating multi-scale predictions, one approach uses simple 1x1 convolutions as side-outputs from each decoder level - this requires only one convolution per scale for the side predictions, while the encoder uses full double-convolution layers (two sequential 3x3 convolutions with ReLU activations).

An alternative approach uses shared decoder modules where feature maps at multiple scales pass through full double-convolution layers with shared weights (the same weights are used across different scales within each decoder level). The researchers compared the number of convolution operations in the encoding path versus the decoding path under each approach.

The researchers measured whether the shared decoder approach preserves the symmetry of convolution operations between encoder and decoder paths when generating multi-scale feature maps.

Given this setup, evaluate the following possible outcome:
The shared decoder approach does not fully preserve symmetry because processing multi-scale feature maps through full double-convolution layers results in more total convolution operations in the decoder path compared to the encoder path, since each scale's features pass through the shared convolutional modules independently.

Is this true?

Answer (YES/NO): NO